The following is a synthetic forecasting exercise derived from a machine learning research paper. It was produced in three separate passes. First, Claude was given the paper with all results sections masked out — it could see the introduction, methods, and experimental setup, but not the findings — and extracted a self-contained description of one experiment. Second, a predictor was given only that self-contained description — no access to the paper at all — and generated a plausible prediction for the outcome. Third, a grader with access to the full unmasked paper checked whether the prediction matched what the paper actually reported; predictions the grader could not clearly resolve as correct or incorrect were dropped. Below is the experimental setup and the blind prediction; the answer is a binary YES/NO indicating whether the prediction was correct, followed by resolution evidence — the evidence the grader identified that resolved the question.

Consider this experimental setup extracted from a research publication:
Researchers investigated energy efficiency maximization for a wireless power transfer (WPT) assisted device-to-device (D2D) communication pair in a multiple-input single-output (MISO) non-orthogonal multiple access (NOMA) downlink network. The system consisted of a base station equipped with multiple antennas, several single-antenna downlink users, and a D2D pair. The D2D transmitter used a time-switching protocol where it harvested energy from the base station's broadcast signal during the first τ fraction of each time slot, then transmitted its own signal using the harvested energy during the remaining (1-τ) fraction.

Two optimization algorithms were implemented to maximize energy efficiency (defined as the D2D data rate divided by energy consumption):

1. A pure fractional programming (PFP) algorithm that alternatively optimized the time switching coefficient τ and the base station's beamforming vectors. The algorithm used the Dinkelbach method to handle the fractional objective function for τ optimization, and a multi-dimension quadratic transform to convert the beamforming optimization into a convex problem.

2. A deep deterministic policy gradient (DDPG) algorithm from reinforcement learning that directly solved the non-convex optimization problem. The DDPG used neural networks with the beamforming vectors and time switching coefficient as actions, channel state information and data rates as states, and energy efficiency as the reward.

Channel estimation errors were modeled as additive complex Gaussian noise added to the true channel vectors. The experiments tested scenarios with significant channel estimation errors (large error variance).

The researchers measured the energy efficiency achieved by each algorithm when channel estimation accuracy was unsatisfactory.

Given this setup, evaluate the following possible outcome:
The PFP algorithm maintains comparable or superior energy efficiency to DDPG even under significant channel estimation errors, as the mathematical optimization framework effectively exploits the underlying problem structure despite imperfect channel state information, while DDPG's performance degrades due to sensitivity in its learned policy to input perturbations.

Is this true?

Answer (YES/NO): NO